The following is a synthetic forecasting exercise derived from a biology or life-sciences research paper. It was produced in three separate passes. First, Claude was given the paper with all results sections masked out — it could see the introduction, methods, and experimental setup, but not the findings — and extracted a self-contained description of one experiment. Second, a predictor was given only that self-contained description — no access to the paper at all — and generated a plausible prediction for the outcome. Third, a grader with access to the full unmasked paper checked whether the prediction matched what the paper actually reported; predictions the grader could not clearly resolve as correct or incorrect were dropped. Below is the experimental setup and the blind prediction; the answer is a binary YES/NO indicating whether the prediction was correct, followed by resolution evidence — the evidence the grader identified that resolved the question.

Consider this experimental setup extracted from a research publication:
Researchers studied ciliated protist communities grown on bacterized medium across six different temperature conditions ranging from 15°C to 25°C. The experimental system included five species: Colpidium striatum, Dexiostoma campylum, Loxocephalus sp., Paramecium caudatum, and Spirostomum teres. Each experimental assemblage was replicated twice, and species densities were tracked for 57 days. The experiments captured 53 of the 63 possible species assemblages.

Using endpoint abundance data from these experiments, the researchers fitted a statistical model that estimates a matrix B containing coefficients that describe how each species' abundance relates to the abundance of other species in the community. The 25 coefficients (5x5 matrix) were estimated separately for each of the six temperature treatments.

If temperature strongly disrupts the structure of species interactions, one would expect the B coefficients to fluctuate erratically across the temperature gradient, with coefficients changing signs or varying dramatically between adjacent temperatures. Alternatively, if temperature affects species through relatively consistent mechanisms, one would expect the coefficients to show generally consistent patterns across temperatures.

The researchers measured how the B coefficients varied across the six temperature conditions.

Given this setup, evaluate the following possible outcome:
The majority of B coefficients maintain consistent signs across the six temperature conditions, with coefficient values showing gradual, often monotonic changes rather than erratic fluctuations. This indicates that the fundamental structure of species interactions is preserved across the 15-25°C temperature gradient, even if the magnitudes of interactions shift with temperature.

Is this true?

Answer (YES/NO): YES